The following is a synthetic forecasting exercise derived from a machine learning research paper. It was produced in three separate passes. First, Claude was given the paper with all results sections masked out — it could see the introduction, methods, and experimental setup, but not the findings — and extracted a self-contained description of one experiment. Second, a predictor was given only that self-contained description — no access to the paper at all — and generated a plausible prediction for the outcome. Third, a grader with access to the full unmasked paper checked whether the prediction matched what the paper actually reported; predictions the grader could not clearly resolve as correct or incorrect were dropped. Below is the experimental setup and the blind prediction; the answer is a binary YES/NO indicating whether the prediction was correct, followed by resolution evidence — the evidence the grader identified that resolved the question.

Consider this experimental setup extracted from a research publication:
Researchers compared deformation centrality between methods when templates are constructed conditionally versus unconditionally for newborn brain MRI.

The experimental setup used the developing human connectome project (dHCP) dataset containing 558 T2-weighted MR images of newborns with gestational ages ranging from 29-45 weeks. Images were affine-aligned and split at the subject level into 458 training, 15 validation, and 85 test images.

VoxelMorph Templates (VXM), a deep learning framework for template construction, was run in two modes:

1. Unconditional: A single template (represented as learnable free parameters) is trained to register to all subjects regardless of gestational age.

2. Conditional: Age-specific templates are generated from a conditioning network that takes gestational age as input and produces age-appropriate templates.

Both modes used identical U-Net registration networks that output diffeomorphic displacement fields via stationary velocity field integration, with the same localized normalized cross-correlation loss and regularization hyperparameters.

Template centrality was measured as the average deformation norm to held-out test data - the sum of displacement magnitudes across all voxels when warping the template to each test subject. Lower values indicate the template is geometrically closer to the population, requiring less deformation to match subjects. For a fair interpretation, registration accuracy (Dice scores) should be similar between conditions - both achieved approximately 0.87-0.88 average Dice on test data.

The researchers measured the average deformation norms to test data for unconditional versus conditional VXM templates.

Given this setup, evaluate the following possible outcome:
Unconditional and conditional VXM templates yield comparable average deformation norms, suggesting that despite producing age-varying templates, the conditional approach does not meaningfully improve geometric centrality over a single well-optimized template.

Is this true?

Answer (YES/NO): YES